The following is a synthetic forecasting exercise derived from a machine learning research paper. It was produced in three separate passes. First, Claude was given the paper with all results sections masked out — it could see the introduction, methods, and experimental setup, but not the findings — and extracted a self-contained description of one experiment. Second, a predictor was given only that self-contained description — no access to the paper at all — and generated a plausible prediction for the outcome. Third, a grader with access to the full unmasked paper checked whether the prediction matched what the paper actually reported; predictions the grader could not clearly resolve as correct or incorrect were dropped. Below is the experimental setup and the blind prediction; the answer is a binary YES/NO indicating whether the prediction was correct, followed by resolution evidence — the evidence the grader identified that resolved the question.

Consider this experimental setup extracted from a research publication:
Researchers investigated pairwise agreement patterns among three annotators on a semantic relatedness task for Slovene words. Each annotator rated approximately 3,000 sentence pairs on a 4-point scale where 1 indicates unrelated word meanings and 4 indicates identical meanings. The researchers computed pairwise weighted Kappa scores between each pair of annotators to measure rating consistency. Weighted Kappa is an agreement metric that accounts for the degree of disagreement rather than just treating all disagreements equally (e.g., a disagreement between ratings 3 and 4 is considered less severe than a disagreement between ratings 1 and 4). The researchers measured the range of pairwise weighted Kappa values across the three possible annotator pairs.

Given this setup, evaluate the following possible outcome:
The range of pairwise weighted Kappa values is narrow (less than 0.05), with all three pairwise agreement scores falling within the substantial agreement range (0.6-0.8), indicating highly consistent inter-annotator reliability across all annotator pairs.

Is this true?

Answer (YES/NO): NO